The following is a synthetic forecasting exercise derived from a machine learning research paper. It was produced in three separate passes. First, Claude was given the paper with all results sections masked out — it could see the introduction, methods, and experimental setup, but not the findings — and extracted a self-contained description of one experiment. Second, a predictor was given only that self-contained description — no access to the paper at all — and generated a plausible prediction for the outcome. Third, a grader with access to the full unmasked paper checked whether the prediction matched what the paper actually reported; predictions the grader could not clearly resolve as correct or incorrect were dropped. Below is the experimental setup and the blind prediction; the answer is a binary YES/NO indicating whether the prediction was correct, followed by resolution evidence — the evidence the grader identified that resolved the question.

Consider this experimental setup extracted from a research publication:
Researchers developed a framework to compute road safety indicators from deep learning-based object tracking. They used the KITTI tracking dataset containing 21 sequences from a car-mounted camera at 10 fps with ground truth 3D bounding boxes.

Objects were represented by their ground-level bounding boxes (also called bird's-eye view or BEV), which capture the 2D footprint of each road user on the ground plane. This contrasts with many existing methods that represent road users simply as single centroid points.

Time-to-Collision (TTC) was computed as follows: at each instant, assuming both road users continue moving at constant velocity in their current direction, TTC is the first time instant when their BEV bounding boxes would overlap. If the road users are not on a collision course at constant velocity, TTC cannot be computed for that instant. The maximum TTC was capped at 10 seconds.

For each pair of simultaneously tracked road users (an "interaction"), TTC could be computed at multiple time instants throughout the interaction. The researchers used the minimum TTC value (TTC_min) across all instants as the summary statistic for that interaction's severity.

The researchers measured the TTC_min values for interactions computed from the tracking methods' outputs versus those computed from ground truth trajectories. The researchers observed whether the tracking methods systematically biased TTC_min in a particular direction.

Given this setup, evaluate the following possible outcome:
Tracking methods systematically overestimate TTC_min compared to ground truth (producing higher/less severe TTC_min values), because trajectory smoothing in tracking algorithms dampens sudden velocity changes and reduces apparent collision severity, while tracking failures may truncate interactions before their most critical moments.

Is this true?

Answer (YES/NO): NO